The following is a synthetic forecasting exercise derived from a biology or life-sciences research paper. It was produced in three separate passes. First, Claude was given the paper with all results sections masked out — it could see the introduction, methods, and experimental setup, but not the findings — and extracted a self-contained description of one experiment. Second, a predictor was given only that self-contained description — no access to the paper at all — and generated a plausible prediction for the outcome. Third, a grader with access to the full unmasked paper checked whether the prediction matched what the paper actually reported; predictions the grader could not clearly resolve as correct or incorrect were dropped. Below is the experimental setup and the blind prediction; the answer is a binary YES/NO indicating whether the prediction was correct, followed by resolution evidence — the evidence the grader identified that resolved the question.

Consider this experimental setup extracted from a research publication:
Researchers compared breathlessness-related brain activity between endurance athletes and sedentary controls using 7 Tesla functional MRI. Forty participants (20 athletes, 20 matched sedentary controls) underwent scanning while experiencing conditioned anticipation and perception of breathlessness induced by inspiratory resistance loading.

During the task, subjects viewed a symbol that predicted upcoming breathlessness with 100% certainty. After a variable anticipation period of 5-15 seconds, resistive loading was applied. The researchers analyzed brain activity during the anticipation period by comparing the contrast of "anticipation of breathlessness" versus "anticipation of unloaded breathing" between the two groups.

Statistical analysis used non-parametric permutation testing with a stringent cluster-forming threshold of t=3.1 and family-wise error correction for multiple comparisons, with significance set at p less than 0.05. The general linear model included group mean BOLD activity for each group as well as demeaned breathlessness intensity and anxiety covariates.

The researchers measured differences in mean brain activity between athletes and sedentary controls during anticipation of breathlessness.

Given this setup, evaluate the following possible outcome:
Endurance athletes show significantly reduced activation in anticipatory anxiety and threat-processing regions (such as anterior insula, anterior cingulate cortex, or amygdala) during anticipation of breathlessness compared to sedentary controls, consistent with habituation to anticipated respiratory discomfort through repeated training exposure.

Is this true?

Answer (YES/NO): NO